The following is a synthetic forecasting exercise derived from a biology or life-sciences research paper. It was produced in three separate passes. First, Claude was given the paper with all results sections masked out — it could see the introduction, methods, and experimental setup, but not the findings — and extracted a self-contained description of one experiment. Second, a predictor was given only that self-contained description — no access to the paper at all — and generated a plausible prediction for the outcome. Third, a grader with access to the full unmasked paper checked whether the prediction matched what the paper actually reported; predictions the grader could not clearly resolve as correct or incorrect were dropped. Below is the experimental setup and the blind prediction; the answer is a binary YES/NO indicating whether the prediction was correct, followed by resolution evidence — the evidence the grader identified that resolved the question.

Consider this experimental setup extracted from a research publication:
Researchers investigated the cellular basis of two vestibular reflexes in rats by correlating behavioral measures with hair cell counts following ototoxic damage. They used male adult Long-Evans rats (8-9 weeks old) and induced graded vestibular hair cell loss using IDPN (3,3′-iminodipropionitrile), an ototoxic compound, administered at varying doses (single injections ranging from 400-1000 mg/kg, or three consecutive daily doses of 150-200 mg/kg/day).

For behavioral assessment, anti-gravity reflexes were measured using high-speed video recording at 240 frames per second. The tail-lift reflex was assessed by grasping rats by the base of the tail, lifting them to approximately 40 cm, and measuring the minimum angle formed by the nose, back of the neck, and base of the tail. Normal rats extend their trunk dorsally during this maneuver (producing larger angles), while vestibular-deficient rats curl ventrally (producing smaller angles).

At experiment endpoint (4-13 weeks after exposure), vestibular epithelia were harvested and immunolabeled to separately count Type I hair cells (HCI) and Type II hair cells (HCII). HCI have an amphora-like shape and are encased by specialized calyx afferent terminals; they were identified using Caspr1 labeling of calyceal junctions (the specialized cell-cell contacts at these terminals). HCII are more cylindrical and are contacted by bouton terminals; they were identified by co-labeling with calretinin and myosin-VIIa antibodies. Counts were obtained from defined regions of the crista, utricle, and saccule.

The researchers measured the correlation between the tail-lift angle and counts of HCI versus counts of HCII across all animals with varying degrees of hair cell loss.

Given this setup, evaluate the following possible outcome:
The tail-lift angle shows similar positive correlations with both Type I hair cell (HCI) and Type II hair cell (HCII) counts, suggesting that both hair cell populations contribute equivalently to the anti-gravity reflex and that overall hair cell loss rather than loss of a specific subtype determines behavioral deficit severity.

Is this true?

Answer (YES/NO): NO